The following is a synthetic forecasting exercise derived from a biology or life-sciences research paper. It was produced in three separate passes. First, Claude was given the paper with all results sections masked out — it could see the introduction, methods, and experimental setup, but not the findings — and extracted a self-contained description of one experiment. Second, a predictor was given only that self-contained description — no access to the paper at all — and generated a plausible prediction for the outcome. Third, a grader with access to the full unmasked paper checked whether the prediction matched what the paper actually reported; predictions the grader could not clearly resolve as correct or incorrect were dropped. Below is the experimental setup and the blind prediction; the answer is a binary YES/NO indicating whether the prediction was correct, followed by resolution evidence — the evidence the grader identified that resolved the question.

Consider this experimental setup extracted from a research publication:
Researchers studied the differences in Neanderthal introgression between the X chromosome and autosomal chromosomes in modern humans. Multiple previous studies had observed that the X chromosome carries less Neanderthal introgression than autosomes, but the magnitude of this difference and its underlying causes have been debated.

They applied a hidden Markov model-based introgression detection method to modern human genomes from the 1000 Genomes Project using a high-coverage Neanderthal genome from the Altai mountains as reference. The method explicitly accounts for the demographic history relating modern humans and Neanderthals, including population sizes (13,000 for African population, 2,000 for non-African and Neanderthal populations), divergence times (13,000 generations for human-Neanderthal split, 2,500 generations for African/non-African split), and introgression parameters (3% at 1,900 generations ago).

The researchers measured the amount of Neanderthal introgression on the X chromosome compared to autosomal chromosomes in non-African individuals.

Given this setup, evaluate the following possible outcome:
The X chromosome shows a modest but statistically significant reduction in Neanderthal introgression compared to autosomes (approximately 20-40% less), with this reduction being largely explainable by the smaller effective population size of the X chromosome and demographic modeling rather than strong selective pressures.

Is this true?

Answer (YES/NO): NO